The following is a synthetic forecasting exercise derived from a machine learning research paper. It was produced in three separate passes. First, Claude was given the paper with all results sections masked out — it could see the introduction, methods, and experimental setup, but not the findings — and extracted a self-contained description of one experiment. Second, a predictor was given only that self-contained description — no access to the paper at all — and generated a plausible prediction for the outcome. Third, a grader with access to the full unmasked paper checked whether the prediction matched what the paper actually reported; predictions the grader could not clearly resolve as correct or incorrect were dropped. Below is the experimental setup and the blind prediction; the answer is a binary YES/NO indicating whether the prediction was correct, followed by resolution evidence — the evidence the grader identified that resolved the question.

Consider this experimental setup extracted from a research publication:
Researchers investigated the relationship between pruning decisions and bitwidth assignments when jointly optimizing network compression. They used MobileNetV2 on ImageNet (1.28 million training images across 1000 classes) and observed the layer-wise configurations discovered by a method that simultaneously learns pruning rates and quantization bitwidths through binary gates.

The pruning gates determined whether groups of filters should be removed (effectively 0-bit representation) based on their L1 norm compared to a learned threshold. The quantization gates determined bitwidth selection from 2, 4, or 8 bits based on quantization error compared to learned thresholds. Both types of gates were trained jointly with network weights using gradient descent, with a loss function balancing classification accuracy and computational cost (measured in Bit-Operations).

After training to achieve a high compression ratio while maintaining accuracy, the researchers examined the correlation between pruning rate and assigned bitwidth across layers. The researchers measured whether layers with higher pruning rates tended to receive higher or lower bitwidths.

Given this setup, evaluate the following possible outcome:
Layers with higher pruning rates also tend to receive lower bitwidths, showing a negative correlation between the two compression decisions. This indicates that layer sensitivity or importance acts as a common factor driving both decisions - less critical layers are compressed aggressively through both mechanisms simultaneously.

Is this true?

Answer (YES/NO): NO